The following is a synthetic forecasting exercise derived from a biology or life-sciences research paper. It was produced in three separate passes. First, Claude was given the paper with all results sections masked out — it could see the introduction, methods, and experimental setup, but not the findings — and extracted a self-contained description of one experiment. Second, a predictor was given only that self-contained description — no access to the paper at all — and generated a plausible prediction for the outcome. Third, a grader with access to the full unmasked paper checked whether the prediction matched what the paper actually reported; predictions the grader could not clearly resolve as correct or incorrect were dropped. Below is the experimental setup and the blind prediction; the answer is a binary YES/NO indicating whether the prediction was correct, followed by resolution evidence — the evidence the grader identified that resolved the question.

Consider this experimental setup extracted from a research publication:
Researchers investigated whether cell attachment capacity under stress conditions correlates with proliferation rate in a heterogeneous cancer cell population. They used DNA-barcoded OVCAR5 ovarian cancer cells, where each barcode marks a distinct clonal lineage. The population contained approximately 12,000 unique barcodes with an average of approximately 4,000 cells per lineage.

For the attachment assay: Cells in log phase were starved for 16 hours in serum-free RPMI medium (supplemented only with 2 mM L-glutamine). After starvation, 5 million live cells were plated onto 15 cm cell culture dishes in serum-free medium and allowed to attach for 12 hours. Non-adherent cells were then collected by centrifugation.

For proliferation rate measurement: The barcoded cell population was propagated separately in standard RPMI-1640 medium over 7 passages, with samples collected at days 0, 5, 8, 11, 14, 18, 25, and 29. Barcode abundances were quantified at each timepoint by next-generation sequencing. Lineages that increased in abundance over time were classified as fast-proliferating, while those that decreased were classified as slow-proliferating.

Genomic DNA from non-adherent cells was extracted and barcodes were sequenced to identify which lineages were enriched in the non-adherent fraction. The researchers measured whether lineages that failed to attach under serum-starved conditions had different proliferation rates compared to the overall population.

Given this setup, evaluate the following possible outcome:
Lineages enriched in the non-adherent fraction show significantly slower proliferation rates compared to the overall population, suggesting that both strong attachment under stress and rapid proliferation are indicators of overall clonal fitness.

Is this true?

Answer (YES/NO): YES